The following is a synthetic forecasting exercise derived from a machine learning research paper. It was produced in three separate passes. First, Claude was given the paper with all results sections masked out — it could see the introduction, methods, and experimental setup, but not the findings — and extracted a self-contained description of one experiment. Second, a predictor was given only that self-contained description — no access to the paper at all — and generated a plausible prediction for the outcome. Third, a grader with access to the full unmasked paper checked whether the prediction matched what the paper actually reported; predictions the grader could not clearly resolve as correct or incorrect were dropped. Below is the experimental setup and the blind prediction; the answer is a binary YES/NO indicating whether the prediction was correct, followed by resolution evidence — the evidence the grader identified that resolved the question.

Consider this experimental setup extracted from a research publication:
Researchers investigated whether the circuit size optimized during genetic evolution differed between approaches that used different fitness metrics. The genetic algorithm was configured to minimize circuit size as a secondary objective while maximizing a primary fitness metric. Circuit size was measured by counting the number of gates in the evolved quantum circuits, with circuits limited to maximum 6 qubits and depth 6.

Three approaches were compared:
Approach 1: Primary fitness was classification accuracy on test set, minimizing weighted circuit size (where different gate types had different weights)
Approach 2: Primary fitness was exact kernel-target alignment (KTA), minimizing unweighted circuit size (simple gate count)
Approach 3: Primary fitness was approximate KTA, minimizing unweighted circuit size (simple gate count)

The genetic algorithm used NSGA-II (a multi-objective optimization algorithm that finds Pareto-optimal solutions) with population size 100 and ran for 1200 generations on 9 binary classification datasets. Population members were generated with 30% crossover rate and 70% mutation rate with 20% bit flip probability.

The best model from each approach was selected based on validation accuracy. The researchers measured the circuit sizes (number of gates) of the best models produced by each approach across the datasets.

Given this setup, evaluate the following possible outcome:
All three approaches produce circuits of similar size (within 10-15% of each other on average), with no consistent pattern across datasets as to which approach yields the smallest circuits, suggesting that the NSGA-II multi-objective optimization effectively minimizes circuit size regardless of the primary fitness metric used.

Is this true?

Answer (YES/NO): NO